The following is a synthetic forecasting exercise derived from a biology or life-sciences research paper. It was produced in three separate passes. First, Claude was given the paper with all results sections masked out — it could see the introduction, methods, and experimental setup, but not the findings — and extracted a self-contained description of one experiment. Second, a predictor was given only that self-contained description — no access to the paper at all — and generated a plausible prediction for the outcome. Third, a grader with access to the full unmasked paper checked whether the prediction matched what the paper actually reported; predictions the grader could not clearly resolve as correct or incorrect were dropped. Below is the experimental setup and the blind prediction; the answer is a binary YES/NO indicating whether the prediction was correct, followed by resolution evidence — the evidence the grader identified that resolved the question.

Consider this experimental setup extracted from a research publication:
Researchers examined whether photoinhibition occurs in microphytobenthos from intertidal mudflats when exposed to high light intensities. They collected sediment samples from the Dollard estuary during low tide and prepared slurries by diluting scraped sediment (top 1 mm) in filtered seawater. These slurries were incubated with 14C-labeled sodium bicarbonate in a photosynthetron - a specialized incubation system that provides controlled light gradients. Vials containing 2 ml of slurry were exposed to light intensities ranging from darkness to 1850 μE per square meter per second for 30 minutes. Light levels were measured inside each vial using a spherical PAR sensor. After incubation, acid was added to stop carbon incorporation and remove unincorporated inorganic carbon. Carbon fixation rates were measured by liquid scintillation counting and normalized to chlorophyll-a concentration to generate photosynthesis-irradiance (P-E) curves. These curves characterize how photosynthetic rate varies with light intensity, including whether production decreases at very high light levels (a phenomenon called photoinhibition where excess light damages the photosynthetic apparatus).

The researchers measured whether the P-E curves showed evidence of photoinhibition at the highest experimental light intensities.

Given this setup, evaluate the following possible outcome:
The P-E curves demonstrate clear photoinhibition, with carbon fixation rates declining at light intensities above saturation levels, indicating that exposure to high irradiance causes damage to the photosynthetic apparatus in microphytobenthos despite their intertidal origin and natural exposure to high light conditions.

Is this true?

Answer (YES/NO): NO